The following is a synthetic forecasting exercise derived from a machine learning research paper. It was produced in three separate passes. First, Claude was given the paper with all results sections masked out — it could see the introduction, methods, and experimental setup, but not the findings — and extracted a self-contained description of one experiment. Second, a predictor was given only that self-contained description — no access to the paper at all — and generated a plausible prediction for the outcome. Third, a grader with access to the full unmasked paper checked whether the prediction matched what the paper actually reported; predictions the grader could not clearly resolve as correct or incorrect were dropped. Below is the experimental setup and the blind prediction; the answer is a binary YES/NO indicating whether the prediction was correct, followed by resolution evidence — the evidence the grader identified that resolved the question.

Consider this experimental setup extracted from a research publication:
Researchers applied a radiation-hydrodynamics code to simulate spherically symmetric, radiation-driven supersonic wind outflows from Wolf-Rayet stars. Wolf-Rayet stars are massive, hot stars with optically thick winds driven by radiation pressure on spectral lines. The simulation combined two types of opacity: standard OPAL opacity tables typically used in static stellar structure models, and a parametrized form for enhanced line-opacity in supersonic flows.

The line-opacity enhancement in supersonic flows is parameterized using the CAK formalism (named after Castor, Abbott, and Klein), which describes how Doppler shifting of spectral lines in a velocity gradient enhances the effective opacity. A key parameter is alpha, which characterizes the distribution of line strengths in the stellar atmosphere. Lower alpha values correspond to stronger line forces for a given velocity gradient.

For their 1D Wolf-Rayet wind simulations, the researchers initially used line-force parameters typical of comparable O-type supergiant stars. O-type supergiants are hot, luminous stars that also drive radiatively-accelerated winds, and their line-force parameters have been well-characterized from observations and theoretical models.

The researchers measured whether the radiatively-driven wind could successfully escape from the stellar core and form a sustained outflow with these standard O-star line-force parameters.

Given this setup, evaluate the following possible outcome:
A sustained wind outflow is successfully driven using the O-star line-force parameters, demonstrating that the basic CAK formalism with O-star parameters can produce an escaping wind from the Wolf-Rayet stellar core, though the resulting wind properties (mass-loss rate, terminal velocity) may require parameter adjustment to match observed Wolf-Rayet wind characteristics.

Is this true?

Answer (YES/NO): NO